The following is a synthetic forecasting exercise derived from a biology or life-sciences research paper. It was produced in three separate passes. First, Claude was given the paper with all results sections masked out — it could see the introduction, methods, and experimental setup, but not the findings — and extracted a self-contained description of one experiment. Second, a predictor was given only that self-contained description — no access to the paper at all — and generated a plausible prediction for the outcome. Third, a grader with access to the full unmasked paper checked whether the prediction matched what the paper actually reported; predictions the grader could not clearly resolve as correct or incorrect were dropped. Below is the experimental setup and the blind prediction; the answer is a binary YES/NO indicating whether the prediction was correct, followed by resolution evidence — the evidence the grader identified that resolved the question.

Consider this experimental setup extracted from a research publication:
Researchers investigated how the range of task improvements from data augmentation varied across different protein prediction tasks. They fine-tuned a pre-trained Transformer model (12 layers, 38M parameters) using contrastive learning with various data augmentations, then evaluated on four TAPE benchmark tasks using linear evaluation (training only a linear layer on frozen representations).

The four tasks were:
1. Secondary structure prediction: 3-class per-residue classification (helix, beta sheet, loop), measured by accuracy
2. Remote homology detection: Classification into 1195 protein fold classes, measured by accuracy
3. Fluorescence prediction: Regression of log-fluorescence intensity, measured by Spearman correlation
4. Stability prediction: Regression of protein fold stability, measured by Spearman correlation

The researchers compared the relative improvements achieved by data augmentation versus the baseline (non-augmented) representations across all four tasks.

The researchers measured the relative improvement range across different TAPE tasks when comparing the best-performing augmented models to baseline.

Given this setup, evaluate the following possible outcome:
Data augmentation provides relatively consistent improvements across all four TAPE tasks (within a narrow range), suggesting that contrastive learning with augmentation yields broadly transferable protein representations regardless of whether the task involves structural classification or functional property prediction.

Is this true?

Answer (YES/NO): NO